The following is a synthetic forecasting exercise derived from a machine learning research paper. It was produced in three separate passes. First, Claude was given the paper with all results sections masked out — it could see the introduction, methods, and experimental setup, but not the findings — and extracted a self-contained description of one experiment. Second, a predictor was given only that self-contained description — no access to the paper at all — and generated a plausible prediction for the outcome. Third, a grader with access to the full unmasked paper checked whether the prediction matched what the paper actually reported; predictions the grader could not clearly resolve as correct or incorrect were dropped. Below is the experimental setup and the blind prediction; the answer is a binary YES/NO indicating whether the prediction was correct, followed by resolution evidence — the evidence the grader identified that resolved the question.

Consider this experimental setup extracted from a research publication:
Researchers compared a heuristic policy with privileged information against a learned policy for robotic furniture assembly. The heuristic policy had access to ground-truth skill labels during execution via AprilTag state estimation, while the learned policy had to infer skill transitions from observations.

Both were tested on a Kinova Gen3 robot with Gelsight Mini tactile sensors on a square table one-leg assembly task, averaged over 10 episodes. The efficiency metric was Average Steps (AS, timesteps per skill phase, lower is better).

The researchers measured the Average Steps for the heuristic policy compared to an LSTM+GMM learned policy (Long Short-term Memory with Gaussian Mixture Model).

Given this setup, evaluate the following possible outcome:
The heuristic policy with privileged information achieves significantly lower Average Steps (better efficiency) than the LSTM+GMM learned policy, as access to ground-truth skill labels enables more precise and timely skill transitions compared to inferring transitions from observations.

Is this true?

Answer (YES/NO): NO